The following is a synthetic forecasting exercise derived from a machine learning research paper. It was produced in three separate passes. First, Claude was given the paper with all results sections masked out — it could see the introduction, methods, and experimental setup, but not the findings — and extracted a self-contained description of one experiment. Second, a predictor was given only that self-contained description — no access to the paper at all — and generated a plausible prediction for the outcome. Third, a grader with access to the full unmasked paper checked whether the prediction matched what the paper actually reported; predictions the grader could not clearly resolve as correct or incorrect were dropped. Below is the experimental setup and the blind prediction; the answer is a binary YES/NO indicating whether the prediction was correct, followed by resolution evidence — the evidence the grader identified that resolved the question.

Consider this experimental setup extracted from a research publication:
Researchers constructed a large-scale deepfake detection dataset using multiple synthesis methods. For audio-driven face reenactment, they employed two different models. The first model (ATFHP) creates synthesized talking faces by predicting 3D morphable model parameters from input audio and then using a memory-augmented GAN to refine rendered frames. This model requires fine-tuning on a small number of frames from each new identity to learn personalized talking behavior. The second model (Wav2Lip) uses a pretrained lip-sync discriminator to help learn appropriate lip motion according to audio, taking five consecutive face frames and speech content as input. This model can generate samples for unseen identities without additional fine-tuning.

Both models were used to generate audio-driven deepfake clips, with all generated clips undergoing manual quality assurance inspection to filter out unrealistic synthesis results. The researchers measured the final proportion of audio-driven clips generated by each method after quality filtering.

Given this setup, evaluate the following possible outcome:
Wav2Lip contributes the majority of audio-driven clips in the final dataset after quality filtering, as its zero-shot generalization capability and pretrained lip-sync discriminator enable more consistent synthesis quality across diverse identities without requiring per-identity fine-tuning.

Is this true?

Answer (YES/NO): YES